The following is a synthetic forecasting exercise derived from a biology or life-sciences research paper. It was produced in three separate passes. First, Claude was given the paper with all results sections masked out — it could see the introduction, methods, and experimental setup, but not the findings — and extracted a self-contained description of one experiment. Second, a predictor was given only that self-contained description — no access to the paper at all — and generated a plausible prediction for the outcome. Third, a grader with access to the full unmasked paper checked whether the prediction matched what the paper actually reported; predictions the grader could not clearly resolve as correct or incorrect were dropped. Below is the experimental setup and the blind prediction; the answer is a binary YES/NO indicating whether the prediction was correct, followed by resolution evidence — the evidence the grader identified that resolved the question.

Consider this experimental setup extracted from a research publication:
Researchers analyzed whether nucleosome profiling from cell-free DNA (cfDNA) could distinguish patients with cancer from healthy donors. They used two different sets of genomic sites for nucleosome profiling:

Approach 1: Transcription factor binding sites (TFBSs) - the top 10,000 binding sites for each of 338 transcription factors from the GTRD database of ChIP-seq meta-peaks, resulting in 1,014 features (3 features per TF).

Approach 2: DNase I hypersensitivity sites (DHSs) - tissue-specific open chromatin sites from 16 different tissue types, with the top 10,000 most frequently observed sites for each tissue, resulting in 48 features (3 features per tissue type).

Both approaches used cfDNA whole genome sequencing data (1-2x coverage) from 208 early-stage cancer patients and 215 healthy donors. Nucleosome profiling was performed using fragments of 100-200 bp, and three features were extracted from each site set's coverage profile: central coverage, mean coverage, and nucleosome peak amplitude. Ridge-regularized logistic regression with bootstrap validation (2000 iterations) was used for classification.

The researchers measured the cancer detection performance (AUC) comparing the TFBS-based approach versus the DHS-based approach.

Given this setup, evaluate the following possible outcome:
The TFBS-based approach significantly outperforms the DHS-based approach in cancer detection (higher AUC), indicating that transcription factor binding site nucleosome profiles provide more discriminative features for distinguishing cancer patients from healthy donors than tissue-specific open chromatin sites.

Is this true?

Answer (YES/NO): NO